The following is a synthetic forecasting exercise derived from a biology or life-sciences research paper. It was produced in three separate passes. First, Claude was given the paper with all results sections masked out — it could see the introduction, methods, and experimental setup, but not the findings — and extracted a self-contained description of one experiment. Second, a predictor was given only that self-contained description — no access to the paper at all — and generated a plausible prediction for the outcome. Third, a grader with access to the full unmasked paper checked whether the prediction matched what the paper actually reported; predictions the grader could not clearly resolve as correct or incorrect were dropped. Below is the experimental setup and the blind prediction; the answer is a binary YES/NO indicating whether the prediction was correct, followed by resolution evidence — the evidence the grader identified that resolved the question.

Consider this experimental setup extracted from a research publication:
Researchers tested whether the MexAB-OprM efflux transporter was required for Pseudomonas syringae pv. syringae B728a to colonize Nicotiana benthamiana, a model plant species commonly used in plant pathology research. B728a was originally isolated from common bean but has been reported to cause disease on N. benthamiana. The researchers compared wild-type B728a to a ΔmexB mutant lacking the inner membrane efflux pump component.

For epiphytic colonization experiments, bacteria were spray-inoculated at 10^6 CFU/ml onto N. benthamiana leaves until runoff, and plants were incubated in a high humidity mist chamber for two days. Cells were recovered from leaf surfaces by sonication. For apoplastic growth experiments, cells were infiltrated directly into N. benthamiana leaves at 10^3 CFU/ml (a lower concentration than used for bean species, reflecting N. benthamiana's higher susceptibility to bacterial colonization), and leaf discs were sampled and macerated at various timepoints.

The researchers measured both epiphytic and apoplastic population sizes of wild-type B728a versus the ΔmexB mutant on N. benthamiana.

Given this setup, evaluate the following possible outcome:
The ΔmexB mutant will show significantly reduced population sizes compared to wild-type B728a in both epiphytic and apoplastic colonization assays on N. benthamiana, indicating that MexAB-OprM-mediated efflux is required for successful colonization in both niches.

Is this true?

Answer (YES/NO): NO